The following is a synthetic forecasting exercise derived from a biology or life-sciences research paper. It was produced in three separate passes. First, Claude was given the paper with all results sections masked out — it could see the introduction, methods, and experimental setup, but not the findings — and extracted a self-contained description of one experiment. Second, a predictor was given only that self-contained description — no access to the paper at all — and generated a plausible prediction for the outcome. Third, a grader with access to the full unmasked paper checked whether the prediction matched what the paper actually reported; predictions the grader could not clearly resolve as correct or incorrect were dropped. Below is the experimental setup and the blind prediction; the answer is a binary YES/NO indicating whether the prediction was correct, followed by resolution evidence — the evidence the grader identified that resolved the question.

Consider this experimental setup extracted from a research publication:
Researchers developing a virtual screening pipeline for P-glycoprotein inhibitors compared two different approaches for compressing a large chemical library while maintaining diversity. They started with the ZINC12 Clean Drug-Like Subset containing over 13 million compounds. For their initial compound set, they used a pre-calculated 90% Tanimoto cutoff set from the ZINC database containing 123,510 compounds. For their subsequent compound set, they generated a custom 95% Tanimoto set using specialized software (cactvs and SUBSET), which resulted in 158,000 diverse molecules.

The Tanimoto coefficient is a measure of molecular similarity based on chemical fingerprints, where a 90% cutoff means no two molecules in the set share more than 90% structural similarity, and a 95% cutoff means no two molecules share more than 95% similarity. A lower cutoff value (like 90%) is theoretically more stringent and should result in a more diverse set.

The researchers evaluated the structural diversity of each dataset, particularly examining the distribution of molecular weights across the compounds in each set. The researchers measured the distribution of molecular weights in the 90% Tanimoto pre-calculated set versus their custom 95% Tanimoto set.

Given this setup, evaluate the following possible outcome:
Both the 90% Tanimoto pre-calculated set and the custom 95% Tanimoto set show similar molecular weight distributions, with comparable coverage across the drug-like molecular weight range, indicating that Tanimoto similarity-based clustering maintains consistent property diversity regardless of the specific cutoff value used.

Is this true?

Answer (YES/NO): NO